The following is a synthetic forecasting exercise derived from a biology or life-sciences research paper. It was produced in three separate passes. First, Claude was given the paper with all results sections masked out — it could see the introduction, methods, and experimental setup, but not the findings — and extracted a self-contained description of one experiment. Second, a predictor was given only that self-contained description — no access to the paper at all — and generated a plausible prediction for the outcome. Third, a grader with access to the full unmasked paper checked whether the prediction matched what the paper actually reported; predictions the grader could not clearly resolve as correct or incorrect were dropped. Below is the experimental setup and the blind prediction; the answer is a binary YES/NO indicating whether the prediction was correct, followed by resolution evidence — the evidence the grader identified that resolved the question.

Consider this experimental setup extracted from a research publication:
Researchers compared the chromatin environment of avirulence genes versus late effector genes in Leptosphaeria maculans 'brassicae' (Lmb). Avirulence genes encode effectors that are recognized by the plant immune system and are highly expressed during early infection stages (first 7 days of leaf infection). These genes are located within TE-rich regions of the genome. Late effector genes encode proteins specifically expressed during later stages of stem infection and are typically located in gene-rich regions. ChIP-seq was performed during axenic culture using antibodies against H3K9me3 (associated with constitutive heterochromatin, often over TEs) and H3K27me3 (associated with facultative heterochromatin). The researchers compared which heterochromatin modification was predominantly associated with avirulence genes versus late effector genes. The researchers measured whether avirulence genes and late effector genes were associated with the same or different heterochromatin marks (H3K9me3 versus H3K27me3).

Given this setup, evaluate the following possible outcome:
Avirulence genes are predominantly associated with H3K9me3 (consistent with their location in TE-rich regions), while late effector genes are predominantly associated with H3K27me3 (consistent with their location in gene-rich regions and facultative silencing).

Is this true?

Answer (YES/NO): NO